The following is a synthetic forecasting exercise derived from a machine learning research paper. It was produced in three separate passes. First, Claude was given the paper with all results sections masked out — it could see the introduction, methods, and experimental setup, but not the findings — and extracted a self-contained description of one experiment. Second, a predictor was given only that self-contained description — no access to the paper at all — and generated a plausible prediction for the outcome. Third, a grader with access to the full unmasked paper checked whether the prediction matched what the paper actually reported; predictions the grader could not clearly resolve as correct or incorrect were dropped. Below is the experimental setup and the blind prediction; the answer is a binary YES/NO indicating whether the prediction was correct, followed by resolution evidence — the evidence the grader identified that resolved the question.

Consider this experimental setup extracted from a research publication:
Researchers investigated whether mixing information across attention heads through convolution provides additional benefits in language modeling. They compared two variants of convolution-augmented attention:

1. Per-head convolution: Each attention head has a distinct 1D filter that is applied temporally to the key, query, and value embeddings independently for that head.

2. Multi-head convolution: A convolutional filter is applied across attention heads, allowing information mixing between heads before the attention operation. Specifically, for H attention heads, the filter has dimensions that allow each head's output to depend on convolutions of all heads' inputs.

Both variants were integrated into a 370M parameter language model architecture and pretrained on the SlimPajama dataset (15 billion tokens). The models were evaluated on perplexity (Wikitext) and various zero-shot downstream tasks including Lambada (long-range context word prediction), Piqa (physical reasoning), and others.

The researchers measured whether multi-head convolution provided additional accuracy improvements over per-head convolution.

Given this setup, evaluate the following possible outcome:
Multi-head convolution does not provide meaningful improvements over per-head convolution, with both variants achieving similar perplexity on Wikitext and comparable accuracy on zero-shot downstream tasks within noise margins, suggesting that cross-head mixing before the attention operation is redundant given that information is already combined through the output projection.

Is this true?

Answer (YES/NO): NO